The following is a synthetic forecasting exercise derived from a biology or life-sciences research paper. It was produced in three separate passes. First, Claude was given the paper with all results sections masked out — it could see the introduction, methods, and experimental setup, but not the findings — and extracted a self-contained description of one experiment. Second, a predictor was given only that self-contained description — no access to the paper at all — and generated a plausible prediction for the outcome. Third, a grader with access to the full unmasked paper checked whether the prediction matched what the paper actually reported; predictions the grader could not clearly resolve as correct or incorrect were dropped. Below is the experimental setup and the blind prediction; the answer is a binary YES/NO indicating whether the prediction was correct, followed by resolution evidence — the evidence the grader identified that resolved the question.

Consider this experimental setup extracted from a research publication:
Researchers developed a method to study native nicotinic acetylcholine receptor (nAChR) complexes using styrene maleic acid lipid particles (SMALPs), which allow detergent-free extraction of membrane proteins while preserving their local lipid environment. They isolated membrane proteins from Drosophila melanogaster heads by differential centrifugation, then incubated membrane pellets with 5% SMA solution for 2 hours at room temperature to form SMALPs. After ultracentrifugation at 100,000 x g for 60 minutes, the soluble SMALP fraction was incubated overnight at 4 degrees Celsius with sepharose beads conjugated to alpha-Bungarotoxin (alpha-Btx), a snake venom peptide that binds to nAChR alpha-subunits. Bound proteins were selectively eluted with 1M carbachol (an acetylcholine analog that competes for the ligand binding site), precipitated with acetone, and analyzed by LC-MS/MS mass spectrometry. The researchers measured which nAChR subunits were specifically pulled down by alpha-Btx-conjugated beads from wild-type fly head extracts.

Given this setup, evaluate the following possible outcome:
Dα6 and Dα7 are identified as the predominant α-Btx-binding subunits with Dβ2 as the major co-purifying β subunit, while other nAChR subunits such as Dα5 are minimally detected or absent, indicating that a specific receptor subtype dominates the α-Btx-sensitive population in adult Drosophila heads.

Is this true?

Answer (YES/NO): NO